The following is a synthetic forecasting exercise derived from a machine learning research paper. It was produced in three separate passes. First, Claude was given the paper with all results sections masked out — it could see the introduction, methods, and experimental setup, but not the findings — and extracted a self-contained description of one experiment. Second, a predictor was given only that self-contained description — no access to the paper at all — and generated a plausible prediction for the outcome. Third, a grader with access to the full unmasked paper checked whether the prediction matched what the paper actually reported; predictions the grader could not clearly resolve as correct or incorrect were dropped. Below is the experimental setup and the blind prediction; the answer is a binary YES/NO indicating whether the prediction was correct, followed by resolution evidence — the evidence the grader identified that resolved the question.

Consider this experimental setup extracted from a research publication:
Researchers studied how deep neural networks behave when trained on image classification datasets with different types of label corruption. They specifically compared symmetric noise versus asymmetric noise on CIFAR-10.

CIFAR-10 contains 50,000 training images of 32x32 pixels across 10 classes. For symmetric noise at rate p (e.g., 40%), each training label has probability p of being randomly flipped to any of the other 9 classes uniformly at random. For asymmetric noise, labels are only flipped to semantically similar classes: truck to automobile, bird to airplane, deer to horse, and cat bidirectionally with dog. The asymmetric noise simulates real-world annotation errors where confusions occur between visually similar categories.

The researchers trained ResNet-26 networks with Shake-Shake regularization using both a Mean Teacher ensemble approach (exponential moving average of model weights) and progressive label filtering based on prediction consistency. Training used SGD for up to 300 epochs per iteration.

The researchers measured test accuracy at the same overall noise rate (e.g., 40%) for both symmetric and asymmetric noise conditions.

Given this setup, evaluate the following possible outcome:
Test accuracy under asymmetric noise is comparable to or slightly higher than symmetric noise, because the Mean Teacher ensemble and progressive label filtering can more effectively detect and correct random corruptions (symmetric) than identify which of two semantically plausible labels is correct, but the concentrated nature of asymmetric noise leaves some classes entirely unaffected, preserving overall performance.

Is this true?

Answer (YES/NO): NO